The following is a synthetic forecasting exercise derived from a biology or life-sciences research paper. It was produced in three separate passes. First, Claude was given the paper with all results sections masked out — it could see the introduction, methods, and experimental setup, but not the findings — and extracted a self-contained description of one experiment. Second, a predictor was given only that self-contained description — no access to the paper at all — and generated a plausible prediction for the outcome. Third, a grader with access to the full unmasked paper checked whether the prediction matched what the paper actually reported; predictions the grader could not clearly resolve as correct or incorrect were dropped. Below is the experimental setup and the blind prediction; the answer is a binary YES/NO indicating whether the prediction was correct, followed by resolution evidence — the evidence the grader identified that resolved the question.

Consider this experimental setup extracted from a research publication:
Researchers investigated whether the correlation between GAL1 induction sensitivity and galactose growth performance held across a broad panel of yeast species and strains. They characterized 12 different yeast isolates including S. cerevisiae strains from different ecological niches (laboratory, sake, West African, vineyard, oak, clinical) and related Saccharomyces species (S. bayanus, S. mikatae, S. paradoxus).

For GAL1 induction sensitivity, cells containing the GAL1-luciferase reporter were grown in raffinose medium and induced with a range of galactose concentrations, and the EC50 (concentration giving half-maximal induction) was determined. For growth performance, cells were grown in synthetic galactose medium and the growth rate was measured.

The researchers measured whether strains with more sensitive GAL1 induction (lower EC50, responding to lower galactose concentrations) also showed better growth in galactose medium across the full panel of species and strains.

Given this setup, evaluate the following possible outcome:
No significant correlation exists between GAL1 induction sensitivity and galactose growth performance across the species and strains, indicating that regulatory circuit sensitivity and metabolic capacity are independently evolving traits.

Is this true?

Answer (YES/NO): NO